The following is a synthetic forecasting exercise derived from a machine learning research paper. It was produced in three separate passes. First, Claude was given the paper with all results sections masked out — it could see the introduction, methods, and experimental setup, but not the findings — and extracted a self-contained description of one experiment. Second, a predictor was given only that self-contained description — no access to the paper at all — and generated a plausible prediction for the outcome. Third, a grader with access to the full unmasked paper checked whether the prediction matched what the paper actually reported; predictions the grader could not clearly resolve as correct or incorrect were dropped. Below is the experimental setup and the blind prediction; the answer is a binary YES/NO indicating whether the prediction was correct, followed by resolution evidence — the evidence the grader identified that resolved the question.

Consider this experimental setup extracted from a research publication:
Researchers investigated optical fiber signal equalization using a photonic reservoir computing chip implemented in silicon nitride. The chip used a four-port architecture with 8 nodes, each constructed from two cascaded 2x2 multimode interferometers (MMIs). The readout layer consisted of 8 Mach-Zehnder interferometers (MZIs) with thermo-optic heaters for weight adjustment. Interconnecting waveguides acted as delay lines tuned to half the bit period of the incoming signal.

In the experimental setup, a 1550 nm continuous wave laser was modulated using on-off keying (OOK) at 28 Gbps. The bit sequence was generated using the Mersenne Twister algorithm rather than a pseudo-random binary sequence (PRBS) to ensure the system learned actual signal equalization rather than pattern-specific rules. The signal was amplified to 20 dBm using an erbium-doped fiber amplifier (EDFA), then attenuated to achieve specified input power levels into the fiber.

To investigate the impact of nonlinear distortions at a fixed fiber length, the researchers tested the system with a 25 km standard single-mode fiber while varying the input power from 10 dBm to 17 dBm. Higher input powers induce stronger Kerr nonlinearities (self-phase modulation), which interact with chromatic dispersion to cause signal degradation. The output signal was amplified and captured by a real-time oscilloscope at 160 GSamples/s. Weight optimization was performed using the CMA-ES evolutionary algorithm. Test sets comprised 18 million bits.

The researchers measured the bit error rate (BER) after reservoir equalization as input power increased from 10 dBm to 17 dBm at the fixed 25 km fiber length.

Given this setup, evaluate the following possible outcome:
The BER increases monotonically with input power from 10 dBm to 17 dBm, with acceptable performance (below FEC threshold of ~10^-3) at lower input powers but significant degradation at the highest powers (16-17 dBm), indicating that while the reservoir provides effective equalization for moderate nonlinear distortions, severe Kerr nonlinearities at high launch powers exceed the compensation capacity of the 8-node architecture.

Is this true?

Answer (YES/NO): NO